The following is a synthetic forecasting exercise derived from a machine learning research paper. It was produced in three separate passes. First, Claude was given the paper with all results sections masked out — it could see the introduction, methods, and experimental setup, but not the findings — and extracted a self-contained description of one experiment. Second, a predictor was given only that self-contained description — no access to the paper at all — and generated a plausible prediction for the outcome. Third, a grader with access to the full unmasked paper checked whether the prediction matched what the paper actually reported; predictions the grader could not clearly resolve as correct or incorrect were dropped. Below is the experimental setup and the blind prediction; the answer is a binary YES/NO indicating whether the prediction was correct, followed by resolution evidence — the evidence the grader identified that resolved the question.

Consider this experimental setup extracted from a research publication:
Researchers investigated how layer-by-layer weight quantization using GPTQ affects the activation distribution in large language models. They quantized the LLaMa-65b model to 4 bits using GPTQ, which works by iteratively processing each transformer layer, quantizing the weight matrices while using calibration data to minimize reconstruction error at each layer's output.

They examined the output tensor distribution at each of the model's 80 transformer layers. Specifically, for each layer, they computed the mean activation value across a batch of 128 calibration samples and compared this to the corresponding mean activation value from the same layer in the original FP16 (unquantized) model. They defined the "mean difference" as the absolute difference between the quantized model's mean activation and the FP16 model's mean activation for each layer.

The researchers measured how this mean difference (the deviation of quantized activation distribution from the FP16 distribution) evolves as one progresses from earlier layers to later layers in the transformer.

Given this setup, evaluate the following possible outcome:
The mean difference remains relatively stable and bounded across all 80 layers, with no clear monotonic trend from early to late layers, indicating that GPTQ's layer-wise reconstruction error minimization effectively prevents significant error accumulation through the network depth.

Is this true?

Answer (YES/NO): NO